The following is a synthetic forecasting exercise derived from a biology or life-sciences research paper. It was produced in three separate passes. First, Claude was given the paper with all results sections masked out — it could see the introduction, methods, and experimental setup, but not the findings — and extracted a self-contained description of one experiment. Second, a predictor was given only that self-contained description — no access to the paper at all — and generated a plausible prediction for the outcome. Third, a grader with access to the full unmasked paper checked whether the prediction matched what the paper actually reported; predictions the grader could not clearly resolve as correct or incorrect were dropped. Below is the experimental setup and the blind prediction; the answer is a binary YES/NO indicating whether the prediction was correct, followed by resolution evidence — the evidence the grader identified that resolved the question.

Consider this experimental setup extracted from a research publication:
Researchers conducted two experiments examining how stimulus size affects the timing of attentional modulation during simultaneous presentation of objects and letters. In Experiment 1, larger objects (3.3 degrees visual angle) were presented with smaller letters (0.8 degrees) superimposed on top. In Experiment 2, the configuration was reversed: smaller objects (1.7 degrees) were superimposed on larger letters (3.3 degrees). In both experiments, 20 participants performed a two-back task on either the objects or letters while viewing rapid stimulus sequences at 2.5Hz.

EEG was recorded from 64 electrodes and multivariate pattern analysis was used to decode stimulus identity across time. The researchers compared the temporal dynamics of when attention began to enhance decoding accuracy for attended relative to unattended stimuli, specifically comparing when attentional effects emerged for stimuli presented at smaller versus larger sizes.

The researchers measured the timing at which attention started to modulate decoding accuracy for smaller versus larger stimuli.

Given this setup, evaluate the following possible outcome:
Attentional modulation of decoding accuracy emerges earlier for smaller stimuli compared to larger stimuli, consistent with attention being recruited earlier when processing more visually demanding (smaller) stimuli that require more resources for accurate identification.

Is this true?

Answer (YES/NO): YES